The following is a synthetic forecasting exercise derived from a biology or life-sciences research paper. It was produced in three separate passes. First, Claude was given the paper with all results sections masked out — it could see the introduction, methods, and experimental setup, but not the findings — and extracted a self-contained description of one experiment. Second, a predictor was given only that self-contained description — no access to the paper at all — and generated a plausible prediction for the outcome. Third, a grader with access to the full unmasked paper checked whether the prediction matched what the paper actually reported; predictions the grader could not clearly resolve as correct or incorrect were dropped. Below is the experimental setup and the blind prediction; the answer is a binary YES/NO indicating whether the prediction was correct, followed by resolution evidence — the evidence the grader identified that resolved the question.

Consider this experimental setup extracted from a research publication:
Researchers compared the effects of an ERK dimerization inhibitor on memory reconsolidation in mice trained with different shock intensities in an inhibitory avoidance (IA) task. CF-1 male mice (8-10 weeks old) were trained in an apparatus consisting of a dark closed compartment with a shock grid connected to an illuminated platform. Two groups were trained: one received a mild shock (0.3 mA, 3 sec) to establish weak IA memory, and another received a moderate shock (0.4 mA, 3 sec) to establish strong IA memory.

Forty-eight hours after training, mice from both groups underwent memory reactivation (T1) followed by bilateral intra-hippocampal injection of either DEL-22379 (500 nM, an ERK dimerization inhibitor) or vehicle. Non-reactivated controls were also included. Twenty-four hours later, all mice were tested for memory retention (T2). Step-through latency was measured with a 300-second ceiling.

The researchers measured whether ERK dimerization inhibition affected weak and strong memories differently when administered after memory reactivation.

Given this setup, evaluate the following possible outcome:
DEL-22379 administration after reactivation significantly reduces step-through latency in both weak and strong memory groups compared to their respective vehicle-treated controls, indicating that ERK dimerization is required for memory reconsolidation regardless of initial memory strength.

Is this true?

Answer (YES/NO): NO